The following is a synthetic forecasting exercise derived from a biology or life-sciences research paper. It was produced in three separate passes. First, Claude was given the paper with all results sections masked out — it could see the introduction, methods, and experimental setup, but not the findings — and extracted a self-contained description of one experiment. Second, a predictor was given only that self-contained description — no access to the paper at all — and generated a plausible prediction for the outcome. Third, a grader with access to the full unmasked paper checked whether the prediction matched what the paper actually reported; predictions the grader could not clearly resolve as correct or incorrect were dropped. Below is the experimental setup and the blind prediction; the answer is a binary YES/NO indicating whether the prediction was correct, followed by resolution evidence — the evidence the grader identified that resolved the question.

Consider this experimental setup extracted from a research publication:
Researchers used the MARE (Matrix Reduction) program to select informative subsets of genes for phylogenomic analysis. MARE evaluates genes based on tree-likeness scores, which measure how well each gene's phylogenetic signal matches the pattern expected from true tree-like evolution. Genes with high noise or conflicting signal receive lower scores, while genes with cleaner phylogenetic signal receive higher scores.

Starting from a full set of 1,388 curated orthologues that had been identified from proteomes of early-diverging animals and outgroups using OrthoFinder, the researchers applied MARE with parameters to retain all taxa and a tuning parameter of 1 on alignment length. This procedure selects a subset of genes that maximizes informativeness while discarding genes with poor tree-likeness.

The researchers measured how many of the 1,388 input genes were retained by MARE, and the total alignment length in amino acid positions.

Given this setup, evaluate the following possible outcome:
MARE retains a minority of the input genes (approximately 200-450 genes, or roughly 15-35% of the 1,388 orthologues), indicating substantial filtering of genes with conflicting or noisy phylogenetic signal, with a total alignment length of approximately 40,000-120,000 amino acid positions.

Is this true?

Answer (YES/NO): YES